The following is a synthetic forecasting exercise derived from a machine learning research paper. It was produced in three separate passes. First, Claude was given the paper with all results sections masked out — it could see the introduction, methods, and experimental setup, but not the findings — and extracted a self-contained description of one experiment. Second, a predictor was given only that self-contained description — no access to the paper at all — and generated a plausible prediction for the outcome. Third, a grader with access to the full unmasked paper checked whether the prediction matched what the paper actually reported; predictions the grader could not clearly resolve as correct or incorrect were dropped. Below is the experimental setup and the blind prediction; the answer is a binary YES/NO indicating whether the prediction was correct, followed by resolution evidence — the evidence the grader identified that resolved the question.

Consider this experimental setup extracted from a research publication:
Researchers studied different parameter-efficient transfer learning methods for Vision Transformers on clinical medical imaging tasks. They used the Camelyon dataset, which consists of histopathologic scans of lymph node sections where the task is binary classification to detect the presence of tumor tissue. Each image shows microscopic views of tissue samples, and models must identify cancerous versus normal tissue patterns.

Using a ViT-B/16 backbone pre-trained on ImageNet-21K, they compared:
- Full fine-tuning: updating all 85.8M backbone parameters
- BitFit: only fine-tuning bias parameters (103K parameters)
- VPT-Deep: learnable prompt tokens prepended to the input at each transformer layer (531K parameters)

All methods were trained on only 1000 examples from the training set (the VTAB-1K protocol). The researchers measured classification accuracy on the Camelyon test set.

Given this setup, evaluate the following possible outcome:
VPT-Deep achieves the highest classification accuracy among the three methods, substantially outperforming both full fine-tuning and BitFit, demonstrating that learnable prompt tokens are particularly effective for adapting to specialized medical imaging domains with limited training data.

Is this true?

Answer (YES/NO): NO